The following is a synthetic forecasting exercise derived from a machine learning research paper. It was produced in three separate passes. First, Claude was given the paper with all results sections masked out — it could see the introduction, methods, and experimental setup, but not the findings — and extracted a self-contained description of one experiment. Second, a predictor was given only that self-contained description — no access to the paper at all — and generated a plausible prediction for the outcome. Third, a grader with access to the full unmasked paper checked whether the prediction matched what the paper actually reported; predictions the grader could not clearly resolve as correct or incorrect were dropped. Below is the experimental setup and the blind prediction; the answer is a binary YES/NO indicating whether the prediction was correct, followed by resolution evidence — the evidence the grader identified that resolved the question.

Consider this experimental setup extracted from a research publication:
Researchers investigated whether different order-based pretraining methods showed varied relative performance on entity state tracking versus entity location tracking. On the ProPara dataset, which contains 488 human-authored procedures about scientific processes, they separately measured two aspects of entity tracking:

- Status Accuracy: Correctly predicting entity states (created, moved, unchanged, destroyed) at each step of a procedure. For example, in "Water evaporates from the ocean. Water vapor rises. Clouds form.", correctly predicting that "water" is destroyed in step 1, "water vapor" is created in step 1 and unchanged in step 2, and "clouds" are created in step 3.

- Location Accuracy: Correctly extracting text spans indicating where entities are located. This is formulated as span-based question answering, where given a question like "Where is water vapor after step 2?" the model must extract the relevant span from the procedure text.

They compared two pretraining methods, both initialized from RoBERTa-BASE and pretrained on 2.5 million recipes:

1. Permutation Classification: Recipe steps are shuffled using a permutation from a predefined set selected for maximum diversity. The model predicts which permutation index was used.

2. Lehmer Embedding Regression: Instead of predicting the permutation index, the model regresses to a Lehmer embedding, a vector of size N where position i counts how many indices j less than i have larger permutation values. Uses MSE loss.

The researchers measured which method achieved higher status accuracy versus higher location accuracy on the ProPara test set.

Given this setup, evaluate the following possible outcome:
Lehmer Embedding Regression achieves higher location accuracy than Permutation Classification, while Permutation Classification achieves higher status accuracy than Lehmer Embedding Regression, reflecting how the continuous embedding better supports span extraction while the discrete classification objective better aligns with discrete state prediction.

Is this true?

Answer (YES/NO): YES